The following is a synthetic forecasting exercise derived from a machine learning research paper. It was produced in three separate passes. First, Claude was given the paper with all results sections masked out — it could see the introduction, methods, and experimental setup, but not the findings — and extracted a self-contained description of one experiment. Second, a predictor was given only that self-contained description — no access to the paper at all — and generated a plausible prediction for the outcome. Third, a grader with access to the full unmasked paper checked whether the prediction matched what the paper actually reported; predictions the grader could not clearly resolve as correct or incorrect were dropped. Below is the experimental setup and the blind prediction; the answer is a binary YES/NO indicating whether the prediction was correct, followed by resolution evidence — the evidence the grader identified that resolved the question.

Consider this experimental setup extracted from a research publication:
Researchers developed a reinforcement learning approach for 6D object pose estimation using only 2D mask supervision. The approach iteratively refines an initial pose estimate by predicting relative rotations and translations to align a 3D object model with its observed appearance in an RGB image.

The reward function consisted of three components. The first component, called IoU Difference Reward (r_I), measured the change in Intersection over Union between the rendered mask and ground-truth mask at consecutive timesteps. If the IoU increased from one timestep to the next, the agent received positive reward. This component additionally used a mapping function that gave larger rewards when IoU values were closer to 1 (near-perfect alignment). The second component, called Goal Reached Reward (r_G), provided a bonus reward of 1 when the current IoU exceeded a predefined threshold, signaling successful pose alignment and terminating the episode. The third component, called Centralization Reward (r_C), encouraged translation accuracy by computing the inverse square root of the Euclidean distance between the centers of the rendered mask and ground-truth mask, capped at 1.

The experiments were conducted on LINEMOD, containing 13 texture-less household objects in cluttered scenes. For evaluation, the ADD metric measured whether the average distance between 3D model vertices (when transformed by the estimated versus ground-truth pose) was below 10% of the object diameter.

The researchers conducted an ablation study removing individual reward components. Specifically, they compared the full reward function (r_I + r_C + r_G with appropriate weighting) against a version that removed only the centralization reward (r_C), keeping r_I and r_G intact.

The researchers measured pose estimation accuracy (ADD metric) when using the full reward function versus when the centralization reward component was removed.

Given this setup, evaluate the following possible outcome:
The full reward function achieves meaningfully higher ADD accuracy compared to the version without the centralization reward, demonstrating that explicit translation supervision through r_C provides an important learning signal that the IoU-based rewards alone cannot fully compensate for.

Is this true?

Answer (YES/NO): NO